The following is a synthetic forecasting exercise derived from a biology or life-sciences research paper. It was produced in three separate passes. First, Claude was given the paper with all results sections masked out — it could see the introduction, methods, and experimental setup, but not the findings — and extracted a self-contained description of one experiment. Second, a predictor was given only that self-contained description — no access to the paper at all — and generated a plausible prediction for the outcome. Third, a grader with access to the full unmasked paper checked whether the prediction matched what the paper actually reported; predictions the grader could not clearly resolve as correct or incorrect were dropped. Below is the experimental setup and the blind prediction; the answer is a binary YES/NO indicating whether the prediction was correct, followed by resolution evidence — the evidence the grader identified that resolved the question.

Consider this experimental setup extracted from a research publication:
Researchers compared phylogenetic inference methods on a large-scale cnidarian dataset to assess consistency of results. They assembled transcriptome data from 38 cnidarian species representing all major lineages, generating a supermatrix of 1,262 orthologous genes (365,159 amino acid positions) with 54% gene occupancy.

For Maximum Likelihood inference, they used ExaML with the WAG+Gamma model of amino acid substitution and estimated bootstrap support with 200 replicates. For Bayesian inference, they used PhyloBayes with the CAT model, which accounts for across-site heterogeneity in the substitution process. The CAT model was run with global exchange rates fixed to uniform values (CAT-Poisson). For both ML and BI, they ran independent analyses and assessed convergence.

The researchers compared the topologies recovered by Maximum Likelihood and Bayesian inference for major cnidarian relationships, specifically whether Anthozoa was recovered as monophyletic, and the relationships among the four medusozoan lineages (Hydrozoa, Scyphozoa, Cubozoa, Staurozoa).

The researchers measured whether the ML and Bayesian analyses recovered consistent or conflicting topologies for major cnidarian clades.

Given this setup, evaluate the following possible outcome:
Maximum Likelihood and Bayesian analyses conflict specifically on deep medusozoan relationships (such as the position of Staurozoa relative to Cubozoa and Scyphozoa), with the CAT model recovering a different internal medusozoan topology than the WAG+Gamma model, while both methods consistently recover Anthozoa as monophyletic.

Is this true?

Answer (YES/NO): NO